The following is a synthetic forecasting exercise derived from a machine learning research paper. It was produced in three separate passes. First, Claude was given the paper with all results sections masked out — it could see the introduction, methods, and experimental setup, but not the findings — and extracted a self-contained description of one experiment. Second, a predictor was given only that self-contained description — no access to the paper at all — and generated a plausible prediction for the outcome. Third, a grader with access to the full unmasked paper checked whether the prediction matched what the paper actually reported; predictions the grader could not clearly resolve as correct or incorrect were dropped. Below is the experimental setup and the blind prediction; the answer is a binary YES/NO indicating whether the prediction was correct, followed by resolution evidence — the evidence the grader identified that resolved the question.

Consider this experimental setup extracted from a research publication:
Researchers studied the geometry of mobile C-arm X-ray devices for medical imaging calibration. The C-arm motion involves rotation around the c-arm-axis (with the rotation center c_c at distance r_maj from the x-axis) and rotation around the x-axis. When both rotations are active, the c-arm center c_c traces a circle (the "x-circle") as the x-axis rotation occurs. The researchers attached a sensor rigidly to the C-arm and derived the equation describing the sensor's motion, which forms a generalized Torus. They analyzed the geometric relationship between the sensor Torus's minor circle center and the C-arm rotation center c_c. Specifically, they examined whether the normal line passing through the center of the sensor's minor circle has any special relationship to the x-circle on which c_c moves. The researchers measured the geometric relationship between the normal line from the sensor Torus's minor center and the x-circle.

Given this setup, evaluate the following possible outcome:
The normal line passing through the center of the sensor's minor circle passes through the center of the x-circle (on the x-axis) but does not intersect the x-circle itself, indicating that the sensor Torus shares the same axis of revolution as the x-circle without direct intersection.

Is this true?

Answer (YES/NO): NO